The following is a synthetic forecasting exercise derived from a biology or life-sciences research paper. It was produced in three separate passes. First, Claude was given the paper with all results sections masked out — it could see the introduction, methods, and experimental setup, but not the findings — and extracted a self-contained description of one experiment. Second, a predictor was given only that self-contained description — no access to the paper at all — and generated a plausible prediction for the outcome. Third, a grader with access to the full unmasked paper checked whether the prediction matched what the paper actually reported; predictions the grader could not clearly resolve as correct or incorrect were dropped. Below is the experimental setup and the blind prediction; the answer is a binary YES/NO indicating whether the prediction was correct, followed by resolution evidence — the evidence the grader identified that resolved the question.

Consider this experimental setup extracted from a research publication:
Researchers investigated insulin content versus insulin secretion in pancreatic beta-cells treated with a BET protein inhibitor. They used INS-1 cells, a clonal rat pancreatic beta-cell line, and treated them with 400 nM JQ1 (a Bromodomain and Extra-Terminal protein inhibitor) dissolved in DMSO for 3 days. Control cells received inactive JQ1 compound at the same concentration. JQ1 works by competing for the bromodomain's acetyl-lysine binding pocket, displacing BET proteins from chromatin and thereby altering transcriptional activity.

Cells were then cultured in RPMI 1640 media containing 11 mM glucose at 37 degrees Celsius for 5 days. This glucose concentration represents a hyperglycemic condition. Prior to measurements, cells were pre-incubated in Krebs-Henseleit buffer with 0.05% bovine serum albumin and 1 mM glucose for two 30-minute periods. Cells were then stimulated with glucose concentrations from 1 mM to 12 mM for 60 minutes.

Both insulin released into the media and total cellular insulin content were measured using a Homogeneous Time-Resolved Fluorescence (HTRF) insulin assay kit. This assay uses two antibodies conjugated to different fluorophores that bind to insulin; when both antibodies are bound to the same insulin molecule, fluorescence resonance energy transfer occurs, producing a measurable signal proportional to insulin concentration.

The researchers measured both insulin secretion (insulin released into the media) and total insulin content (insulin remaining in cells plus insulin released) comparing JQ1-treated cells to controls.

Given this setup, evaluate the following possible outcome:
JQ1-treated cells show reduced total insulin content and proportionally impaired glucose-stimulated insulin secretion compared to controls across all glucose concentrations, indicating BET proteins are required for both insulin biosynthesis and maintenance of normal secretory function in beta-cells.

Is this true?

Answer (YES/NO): NO